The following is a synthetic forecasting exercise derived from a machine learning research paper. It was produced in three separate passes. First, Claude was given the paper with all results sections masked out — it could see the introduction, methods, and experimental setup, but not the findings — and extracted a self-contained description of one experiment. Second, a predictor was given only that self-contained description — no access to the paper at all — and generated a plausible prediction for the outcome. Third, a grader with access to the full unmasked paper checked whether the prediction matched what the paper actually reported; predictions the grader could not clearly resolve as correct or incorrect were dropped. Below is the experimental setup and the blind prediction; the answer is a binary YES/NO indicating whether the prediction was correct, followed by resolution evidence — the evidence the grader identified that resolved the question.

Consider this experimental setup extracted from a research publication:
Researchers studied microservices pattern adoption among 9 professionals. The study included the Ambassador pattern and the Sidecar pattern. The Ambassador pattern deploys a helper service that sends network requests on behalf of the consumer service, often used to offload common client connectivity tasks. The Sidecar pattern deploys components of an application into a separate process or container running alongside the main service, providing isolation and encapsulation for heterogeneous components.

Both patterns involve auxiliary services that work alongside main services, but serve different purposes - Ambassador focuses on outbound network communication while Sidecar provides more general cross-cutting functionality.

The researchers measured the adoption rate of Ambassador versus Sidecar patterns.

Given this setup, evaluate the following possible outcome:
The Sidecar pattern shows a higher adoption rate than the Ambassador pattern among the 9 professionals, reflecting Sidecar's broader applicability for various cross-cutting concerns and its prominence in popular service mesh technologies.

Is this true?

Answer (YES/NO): YES